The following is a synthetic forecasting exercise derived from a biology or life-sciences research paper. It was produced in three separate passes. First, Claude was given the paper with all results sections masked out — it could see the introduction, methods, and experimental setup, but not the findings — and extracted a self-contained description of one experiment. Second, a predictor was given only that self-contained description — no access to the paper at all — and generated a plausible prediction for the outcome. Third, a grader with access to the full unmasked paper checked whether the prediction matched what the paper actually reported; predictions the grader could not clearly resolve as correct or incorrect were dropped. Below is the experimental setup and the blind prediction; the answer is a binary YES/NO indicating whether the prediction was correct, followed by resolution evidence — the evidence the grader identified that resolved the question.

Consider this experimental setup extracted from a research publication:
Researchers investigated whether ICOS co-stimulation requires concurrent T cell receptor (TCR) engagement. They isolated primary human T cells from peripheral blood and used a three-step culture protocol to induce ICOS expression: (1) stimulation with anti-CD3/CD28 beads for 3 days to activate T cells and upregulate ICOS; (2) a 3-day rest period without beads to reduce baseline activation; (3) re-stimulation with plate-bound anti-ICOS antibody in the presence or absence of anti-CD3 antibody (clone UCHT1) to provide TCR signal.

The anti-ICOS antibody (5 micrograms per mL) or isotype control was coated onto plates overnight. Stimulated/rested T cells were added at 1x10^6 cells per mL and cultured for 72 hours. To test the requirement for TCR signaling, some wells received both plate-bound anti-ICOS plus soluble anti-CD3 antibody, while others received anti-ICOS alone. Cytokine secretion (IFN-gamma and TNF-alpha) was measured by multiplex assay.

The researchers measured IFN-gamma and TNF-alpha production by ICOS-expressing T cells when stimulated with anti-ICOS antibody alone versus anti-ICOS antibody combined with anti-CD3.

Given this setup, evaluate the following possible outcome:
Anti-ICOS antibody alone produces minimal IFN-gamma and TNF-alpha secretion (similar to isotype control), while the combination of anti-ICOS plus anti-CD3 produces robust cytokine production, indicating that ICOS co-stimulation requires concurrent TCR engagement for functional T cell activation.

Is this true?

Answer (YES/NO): YES